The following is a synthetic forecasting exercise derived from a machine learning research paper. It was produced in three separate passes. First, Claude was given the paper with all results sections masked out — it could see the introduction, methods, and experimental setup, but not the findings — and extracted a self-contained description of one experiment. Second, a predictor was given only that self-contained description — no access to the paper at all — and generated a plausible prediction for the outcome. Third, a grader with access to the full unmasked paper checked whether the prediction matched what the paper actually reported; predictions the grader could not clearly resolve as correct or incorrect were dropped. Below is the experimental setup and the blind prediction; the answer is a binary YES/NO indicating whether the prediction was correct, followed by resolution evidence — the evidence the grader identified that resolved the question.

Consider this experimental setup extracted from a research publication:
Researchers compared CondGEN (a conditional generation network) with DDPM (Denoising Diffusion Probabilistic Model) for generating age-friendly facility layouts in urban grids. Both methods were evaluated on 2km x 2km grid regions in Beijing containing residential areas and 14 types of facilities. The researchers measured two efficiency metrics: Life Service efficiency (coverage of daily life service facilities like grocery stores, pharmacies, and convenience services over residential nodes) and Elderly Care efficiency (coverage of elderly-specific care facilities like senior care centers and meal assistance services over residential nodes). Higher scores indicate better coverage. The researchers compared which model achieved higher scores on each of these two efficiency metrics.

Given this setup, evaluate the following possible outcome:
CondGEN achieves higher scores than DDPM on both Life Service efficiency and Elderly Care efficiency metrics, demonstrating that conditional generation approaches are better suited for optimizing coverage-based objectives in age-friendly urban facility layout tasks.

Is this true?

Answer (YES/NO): NO